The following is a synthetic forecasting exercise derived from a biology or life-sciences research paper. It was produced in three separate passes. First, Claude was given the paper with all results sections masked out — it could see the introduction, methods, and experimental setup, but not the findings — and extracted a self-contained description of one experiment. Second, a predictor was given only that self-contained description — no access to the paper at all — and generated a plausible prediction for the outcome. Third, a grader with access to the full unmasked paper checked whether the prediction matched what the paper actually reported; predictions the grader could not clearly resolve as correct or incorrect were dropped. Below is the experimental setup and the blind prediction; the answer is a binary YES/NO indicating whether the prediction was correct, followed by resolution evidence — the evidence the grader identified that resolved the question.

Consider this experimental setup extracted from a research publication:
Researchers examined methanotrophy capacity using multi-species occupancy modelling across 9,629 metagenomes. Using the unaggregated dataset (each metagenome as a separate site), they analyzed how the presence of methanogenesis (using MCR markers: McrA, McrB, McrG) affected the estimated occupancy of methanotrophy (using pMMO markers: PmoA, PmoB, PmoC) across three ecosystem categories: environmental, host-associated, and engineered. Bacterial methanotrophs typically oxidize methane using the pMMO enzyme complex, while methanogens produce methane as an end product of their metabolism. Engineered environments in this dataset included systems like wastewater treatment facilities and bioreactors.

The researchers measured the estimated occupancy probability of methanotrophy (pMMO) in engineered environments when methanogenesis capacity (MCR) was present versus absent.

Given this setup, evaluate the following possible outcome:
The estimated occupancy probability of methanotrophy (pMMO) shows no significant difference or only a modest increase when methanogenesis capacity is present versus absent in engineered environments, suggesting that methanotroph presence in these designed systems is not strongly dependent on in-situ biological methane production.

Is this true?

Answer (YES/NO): YES